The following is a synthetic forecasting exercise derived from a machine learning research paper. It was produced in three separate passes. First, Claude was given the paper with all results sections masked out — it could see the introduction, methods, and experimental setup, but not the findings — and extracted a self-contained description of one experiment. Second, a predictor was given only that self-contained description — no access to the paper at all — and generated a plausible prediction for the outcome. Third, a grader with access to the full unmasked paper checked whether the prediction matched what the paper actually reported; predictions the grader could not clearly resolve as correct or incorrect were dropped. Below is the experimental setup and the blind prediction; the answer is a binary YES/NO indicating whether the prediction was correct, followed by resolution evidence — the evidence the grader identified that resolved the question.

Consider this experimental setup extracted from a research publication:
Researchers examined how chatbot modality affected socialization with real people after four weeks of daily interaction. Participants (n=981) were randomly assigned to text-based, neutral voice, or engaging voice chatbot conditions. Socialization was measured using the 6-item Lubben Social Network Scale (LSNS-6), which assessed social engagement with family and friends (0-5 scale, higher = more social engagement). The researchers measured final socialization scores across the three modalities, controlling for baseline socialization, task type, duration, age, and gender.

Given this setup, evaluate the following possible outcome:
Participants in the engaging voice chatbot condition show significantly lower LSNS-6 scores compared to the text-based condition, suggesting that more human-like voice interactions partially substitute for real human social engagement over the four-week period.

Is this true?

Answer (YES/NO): NO